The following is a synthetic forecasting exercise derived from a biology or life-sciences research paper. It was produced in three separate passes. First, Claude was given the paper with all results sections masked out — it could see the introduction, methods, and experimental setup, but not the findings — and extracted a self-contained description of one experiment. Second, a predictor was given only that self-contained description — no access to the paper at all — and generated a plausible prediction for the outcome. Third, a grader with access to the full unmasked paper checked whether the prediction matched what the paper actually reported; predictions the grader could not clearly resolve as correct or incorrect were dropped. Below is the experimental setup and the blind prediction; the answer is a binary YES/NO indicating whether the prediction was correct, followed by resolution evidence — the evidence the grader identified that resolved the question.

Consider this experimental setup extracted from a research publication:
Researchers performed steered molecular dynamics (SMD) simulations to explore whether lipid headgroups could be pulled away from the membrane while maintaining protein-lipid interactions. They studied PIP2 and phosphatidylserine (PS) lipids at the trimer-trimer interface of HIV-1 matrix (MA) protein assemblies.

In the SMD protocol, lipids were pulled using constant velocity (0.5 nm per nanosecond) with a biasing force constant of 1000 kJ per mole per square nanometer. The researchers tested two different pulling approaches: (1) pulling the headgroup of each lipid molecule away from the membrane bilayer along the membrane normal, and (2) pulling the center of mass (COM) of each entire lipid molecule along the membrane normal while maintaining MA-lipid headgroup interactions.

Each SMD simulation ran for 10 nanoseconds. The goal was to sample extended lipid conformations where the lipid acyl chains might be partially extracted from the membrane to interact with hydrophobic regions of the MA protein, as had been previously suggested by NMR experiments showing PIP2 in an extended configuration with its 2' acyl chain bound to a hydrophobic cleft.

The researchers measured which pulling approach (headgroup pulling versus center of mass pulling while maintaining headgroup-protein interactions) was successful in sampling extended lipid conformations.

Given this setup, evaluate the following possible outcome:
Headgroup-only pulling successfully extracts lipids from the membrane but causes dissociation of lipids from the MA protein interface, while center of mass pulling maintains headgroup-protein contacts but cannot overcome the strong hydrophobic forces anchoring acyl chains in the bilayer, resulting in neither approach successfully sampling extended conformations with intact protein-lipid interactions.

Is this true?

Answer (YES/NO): NO